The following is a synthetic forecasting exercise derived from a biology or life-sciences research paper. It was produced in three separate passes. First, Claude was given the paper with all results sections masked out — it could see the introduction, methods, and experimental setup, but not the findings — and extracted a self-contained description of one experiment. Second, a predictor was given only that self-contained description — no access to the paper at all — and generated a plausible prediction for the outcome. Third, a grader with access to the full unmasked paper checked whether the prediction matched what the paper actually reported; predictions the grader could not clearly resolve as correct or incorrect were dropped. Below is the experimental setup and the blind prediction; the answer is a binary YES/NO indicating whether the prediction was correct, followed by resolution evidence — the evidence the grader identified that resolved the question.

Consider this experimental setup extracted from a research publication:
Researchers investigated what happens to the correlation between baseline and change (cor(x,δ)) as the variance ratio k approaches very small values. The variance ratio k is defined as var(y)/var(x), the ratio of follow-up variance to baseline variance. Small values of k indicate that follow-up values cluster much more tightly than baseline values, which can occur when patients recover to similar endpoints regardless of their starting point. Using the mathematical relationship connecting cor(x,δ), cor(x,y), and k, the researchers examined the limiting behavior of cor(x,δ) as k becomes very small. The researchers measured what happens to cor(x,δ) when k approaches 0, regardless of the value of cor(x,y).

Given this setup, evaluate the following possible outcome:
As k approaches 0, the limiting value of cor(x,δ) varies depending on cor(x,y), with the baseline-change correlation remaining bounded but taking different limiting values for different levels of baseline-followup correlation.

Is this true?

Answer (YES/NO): NO